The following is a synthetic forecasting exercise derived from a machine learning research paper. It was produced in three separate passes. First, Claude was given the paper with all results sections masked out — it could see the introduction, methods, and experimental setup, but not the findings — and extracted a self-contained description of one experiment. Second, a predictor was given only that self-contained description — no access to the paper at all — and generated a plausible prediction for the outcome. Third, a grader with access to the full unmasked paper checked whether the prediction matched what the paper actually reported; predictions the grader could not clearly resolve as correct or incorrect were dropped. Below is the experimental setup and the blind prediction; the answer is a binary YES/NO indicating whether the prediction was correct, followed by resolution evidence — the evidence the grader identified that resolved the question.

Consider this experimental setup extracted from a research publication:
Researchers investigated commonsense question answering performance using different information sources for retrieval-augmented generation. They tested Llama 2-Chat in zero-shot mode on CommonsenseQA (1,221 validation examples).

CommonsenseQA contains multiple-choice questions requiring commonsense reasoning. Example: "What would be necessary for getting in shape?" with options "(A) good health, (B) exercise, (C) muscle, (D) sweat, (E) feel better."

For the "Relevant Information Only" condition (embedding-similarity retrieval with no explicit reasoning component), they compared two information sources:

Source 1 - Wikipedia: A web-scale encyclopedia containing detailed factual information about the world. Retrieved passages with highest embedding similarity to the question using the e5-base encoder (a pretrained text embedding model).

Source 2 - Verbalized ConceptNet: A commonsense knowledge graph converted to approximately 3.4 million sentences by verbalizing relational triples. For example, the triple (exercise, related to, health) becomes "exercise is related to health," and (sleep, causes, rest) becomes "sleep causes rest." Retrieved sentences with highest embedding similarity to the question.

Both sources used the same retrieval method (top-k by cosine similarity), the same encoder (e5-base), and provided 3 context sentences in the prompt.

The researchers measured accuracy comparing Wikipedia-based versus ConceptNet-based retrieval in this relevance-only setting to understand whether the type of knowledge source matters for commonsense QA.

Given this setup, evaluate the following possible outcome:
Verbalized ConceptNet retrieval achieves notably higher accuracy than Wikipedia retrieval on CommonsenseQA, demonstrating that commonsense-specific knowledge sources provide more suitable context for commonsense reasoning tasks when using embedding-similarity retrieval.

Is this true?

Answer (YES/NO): YES